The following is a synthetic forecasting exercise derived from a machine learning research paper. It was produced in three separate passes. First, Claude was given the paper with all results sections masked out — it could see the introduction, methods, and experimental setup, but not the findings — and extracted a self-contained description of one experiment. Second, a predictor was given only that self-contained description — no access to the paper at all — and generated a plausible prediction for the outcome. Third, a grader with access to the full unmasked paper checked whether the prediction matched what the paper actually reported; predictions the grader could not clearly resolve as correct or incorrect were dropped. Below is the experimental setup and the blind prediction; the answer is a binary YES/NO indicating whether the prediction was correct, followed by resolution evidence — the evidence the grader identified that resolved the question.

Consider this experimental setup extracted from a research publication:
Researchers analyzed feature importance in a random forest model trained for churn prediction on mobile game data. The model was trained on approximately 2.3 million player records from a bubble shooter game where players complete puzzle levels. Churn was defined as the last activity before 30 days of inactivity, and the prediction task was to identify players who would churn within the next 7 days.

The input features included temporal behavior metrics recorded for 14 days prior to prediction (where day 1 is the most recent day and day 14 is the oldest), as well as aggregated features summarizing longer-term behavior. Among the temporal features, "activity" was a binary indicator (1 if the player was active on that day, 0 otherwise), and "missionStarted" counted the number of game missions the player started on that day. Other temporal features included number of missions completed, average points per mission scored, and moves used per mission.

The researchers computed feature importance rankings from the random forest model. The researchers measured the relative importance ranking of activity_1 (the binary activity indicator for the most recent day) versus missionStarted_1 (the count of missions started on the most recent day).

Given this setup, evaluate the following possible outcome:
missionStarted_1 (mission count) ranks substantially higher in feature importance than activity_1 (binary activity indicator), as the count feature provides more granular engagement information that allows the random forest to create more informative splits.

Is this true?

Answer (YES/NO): YES